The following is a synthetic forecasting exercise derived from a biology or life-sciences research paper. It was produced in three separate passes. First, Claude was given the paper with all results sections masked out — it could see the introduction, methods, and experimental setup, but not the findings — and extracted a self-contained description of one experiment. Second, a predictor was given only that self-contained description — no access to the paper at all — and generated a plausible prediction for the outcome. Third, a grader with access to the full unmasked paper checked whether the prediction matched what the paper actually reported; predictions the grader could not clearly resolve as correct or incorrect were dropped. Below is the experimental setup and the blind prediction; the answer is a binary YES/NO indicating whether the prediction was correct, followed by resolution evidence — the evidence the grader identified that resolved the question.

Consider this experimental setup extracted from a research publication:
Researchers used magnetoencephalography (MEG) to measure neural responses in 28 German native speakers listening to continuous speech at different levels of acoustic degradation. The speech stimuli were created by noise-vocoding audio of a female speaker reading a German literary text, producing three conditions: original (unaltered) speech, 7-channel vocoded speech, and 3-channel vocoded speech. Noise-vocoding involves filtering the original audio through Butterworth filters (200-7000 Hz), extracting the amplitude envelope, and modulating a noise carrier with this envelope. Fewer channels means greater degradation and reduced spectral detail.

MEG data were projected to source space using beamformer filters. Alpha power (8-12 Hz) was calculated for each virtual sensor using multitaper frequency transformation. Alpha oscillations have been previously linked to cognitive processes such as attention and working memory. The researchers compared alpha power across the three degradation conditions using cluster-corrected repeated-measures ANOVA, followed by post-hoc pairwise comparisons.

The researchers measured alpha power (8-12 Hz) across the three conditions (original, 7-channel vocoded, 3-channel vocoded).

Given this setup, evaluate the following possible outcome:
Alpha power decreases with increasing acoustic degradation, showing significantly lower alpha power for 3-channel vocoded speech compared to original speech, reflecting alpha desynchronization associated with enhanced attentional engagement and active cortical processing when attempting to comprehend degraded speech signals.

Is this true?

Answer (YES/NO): YES